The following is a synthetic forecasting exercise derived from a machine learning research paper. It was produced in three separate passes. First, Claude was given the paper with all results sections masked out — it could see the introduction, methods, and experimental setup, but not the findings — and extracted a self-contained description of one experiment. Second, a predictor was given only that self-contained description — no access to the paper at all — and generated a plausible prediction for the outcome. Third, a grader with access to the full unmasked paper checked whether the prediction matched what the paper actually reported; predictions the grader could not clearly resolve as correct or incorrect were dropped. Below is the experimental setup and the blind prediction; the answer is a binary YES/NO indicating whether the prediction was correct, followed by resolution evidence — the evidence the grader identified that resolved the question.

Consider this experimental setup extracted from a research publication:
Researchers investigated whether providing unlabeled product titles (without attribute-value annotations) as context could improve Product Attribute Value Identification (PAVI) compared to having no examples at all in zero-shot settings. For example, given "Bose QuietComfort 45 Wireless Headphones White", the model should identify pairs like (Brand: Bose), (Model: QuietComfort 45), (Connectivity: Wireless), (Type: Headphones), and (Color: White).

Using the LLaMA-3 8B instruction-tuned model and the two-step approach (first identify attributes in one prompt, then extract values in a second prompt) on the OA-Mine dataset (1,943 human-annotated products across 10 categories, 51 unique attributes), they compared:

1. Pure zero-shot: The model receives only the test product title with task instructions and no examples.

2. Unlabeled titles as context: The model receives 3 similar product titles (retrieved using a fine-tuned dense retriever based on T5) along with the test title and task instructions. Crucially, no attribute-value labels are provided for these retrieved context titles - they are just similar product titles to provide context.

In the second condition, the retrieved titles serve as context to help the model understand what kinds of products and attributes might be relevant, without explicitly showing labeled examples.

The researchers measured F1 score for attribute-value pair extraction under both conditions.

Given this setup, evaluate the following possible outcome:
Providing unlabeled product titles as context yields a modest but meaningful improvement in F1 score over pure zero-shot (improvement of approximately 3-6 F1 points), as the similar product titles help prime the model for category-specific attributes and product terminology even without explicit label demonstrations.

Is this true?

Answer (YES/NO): NO